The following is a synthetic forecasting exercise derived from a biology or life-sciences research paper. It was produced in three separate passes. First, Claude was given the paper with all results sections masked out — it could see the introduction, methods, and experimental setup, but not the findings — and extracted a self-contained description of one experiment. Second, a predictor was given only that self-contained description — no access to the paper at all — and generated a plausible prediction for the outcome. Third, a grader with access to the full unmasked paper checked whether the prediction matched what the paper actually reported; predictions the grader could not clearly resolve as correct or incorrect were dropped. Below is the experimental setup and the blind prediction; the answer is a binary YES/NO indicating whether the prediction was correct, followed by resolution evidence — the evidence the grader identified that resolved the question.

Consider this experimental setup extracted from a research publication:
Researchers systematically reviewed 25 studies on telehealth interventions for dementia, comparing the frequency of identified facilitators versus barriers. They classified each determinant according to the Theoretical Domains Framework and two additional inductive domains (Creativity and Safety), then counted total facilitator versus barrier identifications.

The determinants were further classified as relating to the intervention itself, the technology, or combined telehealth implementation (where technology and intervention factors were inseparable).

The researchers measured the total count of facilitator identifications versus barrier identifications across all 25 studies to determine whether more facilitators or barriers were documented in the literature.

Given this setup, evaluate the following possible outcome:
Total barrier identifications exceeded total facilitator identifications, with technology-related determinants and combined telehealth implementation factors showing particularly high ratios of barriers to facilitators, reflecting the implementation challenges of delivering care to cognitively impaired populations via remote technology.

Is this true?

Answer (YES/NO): NO